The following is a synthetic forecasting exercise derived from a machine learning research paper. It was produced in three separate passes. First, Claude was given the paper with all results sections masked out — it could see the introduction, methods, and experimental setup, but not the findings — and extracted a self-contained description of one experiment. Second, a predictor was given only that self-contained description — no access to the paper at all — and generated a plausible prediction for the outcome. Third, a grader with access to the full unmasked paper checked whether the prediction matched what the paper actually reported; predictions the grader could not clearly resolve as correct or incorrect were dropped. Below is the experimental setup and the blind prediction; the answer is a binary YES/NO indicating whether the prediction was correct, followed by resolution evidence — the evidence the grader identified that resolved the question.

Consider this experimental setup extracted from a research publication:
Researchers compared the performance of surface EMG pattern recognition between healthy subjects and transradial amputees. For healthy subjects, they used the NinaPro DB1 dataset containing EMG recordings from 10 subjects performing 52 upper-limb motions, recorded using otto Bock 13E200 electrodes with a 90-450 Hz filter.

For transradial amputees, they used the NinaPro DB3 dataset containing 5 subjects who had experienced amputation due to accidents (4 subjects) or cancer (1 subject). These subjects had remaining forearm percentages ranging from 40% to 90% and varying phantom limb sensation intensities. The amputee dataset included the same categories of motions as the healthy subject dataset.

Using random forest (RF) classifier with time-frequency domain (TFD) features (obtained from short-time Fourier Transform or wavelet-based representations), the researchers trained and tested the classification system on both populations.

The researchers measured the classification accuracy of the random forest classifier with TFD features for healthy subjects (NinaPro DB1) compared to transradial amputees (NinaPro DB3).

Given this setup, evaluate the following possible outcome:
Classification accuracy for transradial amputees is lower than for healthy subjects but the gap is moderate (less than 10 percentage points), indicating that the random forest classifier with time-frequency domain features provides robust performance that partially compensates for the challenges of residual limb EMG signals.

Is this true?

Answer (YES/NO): NO